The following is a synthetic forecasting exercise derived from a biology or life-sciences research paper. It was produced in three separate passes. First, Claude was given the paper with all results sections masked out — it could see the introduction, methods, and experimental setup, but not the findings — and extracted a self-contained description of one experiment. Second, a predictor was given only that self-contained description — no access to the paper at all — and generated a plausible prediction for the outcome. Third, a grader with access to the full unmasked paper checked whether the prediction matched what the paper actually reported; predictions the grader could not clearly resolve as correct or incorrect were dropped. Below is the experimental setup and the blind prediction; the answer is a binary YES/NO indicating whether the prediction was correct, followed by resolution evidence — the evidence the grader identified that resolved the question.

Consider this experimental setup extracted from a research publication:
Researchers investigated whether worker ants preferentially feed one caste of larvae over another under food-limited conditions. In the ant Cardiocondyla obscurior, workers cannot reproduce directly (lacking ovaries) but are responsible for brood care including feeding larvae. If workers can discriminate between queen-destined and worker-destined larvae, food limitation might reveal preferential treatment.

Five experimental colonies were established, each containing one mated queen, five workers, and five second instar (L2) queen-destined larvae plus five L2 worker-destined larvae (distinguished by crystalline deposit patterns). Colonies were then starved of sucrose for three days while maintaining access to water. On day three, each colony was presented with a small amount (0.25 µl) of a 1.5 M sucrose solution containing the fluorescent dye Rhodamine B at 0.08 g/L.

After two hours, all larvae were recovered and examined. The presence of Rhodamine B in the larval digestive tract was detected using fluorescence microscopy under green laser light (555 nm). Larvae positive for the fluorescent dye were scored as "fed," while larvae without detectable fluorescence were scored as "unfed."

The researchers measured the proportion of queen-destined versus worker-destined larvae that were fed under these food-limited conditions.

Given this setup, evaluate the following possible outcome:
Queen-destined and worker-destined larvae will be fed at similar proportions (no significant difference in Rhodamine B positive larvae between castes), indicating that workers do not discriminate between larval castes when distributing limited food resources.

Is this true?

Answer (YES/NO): YES